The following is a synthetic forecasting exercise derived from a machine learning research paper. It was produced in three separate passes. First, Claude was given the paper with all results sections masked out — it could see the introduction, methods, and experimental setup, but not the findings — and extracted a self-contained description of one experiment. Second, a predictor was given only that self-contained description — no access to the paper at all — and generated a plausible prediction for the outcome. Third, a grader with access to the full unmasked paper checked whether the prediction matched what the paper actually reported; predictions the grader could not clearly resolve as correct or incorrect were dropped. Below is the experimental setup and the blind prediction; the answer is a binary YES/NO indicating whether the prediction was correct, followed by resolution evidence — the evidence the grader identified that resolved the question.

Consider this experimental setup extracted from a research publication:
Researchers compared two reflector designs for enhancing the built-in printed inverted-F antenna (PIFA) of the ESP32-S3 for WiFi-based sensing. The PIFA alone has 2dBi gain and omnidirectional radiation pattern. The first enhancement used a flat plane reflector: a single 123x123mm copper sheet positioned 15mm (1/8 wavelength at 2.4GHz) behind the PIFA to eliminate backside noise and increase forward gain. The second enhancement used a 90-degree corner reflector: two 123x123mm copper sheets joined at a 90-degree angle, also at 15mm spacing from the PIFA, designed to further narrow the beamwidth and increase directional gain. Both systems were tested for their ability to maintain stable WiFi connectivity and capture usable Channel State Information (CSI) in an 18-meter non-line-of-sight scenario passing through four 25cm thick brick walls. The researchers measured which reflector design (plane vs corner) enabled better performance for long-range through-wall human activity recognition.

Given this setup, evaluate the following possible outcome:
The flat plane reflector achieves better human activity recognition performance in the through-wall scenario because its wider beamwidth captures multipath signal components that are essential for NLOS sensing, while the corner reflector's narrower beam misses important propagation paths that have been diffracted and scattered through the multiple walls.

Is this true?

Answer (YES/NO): NO